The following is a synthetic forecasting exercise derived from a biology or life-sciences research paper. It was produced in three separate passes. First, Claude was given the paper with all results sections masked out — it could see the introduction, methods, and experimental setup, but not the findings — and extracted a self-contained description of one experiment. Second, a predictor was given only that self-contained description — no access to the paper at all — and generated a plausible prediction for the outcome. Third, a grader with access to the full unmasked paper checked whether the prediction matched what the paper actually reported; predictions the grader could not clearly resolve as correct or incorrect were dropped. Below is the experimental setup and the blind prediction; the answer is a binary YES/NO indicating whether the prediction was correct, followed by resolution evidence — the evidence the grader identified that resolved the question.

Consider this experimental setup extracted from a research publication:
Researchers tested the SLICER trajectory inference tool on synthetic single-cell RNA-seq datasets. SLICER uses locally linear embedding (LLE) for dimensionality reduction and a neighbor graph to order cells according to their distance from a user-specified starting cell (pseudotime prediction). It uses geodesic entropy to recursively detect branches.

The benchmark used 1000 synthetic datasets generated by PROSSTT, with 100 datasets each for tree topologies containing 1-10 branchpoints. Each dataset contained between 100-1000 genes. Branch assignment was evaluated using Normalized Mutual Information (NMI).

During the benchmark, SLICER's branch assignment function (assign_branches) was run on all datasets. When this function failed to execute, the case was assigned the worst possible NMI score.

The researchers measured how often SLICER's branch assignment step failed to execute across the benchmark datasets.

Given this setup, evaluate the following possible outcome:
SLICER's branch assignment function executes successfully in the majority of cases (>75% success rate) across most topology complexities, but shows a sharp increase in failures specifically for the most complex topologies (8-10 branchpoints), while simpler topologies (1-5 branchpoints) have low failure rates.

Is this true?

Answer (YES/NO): NO